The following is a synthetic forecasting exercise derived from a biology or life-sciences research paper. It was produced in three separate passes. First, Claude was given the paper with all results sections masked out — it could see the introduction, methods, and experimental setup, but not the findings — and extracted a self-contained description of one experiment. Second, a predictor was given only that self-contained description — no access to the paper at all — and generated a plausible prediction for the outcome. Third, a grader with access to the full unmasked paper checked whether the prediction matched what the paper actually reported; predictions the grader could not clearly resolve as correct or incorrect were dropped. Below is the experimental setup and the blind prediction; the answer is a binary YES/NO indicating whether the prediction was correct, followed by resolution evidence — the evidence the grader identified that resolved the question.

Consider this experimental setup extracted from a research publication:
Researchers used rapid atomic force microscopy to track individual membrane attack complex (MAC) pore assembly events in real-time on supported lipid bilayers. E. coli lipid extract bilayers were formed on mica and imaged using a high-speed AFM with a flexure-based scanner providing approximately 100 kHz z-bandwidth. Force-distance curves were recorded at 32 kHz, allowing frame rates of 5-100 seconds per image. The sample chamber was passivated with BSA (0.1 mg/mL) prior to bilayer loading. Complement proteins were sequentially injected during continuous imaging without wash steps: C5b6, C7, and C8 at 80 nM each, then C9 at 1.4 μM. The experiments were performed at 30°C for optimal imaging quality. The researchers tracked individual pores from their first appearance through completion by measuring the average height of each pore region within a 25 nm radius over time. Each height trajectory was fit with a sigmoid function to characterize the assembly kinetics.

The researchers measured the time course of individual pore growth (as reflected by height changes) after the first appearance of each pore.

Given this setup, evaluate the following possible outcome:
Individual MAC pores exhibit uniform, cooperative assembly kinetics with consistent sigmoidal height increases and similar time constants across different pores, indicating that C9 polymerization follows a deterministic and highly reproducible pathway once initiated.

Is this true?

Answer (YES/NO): NO